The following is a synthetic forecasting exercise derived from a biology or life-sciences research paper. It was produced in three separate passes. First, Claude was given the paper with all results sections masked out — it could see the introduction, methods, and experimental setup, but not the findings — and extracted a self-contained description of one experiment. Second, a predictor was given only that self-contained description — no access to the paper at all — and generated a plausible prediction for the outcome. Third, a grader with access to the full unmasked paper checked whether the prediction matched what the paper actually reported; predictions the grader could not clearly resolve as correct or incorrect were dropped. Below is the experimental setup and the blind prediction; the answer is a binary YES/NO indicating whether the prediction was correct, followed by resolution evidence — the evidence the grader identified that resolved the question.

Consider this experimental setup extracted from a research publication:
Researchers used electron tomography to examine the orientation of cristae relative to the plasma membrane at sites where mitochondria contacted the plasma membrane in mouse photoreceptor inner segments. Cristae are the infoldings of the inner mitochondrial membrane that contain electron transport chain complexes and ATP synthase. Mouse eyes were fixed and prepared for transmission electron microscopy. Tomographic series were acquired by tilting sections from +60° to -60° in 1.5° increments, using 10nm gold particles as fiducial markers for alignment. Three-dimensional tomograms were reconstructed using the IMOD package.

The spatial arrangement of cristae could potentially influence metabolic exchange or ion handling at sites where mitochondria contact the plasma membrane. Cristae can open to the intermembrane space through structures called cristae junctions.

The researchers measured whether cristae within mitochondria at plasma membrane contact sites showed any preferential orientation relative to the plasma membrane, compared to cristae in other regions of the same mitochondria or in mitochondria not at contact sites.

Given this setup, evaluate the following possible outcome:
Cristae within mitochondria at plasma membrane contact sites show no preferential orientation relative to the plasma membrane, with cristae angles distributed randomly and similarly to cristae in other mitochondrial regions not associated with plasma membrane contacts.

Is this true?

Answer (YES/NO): NO